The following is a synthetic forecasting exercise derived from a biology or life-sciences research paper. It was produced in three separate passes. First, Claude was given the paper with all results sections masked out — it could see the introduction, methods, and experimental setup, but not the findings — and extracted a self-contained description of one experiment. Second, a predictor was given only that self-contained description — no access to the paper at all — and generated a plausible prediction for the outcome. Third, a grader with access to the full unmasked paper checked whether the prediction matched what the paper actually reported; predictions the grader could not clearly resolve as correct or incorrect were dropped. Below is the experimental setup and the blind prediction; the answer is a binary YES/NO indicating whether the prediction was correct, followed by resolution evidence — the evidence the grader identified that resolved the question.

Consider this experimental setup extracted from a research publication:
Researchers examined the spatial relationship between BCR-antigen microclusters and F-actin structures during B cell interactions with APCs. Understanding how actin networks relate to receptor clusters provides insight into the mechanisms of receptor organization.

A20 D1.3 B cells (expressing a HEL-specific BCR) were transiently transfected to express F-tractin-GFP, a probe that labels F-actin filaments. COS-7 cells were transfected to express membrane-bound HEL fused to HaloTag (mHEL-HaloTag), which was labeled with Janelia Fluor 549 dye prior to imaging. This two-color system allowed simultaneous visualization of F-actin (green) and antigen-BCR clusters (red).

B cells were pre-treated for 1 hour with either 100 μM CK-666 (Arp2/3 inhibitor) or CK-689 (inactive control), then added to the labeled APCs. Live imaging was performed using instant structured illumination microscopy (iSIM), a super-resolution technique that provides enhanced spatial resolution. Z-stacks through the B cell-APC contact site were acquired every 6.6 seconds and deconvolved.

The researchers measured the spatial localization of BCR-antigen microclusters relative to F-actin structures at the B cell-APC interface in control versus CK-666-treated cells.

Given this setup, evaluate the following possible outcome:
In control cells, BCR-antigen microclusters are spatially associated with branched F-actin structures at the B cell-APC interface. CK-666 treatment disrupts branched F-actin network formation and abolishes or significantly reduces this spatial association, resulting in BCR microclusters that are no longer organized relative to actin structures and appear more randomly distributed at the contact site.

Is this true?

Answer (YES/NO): NO